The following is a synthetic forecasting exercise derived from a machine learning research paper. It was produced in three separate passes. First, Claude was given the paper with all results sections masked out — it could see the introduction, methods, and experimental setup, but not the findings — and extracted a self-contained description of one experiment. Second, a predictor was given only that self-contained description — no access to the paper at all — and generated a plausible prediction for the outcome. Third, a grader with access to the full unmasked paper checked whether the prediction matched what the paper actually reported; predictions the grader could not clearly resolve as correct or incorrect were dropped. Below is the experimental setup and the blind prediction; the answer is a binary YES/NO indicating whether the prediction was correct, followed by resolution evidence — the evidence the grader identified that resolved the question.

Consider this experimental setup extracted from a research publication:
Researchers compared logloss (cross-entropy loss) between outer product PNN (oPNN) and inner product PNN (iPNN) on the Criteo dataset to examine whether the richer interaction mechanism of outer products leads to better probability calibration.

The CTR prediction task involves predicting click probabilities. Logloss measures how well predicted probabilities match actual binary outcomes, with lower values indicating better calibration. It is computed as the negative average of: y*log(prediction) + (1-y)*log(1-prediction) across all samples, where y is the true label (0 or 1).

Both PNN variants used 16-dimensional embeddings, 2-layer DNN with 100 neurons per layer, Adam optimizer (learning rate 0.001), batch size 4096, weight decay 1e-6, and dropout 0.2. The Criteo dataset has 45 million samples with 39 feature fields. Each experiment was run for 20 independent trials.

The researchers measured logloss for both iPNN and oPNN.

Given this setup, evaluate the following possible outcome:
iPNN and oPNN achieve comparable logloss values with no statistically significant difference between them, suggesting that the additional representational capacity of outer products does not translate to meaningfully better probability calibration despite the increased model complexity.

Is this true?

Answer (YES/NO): NO